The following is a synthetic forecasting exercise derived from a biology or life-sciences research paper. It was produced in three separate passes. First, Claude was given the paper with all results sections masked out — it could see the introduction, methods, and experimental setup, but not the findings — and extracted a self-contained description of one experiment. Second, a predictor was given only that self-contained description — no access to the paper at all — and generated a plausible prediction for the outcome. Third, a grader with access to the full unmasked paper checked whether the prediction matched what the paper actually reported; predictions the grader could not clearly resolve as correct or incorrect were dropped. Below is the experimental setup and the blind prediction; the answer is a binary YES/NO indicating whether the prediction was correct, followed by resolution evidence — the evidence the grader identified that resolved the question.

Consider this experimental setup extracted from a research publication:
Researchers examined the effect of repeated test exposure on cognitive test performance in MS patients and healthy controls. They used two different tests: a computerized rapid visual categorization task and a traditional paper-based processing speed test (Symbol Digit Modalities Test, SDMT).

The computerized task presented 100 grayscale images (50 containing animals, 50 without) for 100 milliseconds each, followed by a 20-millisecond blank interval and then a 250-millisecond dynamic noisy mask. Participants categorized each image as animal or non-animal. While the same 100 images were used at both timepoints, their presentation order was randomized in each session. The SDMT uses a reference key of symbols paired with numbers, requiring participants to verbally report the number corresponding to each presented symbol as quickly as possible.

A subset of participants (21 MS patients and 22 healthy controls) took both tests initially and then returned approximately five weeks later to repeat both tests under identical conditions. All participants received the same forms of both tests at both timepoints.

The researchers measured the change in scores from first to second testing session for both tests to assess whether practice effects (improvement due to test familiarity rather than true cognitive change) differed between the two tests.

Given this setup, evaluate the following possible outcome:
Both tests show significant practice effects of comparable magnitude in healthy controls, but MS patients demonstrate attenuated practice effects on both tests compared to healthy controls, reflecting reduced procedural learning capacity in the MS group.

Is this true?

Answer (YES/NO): NO